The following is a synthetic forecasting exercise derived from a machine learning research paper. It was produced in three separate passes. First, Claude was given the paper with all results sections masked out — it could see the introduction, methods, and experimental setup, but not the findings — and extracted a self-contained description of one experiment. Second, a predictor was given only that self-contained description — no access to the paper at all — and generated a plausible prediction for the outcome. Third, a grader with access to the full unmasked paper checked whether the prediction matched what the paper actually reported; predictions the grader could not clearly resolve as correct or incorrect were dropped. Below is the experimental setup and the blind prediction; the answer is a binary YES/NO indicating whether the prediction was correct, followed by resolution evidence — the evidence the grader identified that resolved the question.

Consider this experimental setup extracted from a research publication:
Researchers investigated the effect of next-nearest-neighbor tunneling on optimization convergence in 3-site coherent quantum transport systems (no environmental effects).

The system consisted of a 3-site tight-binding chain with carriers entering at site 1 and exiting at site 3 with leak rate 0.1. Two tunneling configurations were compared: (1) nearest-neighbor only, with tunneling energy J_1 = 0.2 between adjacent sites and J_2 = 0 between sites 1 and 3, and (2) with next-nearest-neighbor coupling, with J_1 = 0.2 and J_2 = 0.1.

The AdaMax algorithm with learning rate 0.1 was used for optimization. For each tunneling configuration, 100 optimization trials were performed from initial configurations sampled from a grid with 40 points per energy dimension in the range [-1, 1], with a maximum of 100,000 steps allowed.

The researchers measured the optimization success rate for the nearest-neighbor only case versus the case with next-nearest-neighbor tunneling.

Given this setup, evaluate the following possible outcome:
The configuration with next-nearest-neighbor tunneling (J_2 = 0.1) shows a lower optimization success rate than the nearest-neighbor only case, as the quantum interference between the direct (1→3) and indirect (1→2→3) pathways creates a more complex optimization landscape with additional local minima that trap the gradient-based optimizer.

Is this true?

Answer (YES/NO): YES